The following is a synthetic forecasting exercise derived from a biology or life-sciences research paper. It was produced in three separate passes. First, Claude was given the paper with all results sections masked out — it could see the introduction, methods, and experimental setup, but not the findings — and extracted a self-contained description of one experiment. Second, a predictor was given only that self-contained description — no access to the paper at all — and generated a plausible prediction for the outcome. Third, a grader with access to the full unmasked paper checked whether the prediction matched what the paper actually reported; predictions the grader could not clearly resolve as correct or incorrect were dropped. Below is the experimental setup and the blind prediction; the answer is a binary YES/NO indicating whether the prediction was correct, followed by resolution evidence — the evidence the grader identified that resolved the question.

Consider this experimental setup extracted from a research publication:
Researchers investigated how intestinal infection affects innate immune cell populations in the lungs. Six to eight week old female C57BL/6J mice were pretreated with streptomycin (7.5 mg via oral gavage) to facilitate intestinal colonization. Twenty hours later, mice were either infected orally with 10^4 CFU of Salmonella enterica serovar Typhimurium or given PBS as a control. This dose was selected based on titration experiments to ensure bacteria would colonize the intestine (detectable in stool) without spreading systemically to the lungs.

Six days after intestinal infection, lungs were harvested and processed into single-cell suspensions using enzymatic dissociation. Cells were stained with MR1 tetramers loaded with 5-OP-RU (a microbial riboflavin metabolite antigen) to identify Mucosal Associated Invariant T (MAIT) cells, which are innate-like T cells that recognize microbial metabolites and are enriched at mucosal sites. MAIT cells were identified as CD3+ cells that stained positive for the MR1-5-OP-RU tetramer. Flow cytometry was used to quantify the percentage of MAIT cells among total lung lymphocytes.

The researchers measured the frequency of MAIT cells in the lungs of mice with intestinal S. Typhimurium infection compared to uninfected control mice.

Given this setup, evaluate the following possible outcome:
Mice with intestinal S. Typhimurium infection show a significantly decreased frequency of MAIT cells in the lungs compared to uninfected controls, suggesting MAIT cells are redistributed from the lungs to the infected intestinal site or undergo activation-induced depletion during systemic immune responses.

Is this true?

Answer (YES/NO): NO